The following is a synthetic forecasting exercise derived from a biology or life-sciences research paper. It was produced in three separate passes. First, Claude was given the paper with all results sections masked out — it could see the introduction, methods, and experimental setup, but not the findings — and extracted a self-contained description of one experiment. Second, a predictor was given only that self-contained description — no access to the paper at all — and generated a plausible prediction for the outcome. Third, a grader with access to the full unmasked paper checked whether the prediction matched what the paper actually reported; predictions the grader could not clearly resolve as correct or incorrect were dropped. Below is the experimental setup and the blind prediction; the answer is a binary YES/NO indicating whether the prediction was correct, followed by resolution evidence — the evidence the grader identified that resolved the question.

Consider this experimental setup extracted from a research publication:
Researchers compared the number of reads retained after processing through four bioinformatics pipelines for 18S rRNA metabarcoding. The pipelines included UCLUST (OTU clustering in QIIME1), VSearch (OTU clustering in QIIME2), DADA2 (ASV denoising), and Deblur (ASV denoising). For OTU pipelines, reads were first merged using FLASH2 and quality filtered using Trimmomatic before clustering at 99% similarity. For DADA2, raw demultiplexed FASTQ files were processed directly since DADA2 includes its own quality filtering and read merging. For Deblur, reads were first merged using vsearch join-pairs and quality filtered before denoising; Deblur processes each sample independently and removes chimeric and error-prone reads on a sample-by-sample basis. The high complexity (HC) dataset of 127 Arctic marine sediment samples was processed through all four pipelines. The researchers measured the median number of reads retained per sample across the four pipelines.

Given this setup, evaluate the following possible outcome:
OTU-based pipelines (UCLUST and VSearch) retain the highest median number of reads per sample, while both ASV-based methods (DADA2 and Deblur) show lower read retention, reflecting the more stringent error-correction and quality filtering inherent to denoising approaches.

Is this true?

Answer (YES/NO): NO